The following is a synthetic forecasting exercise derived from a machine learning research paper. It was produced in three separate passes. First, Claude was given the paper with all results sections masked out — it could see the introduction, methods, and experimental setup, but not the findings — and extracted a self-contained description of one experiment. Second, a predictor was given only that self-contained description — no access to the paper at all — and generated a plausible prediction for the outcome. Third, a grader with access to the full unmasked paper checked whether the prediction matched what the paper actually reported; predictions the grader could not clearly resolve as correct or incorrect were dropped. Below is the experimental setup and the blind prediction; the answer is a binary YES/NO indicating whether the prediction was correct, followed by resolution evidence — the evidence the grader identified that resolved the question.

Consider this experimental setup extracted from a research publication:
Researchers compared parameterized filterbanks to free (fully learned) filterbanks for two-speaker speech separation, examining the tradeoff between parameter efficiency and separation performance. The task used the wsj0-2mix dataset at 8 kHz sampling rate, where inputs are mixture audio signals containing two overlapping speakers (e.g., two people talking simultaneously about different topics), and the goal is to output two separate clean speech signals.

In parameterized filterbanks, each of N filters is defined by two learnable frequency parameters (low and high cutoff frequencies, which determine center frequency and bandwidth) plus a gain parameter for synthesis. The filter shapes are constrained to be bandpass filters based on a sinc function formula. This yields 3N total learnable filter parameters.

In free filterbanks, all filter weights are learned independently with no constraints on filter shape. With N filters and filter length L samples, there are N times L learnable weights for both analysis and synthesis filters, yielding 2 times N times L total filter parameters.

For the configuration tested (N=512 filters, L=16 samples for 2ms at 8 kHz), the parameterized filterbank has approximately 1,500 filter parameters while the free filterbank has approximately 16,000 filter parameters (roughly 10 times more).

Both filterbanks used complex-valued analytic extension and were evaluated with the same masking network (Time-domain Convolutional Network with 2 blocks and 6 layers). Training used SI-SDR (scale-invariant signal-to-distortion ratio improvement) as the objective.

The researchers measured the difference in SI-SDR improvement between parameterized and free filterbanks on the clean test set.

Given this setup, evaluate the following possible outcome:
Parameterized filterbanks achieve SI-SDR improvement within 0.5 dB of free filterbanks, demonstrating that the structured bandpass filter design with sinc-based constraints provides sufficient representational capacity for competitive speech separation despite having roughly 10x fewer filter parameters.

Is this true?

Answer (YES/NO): YES